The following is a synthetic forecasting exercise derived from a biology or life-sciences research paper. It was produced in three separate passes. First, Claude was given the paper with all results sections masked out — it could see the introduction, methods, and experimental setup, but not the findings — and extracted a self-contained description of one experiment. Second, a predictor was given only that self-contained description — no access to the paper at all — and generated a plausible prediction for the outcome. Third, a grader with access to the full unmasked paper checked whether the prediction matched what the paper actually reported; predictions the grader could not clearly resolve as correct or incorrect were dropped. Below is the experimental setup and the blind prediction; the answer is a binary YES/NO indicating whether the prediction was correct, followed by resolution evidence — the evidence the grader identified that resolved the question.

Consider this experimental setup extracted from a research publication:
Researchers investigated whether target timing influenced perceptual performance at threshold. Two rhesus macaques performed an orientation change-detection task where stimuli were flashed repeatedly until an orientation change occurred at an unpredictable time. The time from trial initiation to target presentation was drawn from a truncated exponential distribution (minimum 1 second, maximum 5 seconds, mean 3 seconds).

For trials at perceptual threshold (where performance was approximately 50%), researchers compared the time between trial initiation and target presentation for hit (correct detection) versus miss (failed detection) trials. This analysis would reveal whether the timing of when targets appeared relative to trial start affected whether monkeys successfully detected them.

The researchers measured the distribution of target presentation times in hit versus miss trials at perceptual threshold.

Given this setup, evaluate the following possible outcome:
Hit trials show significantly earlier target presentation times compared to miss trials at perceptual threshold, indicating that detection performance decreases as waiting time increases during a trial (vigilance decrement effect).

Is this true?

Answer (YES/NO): NO